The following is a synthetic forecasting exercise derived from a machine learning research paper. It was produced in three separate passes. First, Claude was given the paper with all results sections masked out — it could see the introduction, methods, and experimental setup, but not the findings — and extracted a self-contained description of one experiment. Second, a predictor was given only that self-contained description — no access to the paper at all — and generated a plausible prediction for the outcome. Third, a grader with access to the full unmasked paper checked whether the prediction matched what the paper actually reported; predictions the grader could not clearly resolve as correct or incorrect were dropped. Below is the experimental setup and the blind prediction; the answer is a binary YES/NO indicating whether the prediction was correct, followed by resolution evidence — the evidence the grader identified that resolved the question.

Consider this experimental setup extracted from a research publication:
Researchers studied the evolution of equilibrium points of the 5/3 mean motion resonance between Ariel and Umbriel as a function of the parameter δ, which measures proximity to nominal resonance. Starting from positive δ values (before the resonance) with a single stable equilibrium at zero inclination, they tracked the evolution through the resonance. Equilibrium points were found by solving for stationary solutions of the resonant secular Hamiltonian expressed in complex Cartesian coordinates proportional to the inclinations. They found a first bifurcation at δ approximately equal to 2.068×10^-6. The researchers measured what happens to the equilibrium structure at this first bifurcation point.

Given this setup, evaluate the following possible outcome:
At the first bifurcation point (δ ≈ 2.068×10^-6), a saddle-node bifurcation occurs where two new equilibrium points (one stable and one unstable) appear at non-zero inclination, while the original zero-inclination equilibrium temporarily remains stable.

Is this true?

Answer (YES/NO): NO